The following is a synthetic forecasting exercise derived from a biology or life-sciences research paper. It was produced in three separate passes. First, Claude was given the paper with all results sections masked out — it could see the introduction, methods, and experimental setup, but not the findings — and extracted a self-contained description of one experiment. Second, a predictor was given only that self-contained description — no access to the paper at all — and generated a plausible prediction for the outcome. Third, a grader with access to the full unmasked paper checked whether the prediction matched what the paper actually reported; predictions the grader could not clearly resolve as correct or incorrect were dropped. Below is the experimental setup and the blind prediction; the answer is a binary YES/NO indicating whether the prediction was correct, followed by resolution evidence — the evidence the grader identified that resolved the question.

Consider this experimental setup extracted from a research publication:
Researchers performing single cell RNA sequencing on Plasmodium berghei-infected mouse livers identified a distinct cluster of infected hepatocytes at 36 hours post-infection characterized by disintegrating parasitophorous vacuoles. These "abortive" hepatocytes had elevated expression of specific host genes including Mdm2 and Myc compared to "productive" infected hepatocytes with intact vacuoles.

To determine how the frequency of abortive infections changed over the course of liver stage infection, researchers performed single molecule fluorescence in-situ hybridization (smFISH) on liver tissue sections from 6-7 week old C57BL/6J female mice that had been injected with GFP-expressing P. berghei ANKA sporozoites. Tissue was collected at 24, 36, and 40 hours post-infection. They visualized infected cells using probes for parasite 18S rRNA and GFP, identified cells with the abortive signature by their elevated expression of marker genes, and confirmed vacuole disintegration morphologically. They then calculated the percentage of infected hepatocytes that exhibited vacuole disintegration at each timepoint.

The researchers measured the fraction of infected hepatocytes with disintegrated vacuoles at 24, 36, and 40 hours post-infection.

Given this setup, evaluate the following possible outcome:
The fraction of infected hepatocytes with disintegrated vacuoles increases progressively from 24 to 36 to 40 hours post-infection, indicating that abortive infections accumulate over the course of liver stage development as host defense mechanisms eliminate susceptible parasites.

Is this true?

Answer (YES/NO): YES